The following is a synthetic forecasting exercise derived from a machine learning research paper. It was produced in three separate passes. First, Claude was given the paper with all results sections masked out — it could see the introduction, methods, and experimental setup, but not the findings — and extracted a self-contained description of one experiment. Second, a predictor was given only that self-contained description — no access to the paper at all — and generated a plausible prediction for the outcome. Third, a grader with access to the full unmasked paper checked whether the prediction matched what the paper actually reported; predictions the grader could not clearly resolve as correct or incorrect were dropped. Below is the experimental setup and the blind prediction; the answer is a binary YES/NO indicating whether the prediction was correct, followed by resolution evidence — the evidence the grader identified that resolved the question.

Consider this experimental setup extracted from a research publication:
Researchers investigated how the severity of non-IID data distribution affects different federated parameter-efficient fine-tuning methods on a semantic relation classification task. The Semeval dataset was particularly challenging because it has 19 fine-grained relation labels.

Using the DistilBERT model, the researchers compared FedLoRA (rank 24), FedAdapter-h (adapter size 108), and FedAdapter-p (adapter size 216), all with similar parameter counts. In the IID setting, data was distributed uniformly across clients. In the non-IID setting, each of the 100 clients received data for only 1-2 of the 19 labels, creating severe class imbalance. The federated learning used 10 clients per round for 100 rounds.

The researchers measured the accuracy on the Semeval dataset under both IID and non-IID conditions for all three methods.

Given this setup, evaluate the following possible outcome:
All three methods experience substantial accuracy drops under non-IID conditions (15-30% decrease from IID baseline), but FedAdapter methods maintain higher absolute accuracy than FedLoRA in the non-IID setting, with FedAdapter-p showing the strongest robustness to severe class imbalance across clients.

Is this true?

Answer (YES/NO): NO